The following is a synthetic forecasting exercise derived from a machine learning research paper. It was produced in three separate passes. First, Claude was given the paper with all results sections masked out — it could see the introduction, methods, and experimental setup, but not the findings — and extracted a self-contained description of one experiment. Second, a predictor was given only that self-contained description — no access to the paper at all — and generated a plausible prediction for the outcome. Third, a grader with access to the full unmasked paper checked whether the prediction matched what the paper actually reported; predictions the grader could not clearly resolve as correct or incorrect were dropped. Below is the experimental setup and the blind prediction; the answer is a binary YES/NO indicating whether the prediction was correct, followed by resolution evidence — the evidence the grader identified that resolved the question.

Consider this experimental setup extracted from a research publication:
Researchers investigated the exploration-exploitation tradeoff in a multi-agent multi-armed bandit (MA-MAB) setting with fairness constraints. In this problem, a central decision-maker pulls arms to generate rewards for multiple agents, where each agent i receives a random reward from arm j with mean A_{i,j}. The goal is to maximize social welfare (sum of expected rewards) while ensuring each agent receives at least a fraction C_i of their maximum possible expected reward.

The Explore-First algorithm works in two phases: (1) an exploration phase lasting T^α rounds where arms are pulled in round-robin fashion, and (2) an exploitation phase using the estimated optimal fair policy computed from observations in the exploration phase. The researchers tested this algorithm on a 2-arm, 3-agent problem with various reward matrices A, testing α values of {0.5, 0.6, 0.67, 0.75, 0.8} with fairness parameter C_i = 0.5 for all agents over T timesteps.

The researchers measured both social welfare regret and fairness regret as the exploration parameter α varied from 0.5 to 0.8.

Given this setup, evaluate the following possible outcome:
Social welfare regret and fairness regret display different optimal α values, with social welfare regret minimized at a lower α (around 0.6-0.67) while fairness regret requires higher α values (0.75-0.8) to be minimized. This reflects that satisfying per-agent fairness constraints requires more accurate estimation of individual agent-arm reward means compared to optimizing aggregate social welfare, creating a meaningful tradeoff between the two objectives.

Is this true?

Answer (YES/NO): NO